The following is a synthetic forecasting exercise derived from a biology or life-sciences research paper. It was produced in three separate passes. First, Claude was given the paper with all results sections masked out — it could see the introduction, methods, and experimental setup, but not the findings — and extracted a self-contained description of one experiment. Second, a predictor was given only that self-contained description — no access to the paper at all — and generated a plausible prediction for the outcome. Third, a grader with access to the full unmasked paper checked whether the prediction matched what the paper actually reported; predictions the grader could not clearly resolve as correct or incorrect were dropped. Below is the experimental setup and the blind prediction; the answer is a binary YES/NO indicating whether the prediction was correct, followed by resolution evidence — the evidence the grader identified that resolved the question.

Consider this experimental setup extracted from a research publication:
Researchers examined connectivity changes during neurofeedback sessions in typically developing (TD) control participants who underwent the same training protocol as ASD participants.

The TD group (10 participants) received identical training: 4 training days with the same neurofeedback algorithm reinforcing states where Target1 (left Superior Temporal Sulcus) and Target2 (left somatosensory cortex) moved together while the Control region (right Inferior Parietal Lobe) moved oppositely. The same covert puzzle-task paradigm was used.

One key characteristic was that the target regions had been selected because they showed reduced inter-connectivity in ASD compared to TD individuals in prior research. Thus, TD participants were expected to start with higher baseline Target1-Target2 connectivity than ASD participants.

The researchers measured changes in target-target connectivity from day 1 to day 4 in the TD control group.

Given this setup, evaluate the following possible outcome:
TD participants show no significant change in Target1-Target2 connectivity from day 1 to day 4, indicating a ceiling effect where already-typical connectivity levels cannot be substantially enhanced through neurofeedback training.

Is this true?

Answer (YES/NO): YES